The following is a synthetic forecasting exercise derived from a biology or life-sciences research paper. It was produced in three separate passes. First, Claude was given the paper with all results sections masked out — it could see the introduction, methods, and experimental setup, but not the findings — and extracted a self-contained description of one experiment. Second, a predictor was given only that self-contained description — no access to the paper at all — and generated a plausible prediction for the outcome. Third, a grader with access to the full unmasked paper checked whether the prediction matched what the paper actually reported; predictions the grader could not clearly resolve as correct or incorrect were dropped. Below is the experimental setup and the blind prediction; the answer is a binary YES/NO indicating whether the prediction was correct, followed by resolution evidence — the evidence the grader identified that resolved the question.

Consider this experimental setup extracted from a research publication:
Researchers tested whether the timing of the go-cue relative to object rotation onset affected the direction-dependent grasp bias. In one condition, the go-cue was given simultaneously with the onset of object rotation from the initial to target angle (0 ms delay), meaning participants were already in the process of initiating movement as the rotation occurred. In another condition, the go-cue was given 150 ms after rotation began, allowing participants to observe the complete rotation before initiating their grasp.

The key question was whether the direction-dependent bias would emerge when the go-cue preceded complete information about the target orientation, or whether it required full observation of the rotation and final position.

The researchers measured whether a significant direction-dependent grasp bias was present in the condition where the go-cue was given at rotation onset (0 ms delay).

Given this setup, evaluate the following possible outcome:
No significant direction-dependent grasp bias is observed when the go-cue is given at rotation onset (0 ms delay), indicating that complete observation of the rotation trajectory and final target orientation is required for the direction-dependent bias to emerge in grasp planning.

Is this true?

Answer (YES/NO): NO